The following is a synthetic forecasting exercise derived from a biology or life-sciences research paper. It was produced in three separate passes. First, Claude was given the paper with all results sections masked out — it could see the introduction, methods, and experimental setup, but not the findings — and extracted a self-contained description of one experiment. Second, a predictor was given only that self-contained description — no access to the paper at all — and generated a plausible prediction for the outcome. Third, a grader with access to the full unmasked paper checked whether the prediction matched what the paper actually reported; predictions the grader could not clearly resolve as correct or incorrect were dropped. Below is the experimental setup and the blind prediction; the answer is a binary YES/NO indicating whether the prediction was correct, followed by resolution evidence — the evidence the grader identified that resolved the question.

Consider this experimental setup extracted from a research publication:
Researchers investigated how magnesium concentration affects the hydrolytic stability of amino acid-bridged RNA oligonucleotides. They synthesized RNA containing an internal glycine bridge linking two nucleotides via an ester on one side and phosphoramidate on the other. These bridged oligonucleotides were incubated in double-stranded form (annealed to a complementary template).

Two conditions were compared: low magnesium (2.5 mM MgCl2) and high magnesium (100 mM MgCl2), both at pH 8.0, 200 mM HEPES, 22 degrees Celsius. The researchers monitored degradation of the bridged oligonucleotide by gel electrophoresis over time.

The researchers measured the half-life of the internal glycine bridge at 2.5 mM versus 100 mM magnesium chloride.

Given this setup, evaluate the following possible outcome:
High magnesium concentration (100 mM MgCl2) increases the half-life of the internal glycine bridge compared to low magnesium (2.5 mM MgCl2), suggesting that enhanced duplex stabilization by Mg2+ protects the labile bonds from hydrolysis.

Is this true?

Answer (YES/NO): NO